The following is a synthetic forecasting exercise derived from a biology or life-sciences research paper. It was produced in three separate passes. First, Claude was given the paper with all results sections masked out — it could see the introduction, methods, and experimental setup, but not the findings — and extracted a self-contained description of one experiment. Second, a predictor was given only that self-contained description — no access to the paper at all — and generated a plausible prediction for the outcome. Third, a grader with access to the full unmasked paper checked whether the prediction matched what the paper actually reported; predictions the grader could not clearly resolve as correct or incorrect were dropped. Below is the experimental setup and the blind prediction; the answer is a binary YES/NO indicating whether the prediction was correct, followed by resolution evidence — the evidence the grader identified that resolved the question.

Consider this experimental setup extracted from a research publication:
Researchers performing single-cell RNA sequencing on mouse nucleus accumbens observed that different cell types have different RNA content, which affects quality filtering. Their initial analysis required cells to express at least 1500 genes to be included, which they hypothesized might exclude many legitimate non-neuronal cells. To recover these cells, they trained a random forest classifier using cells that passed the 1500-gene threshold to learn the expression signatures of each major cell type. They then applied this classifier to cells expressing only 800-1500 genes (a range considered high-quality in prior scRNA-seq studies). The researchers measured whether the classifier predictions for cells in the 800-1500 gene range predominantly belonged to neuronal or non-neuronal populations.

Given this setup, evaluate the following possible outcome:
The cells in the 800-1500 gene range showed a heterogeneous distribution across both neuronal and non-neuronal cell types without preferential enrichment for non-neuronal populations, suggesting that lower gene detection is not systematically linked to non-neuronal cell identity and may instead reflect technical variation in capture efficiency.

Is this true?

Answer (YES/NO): NO